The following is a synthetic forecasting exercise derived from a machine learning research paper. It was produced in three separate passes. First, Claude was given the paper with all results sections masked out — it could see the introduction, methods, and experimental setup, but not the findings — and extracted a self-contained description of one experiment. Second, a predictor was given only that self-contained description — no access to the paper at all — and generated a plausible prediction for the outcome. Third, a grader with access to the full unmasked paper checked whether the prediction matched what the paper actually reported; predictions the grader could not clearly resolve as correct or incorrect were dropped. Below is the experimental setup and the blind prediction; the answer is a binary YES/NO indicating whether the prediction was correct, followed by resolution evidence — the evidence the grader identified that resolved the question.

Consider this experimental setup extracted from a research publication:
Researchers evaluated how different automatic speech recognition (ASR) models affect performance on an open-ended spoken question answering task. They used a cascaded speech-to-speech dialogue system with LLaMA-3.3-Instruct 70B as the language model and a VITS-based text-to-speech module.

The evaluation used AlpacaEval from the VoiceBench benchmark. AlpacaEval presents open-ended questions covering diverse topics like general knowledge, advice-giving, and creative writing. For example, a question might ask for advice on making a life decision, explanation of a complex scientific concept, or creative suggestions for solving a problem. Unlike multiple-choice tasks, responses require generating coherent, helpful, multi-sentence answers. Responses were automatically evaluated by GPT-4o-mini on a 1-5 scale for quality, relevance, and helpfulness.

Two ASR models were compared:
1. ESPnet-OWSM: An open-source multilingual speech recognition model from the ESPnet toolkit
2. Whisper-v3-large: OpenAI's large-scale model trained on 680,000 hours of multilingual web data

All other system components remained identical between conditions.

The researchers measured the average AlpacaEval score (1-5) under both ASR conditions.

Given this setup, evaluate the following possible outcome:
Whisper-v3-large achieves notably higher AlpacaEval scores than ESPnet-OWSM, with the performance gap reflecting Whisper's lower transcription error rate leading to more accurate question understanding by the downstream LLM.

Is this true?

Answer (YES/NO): NO